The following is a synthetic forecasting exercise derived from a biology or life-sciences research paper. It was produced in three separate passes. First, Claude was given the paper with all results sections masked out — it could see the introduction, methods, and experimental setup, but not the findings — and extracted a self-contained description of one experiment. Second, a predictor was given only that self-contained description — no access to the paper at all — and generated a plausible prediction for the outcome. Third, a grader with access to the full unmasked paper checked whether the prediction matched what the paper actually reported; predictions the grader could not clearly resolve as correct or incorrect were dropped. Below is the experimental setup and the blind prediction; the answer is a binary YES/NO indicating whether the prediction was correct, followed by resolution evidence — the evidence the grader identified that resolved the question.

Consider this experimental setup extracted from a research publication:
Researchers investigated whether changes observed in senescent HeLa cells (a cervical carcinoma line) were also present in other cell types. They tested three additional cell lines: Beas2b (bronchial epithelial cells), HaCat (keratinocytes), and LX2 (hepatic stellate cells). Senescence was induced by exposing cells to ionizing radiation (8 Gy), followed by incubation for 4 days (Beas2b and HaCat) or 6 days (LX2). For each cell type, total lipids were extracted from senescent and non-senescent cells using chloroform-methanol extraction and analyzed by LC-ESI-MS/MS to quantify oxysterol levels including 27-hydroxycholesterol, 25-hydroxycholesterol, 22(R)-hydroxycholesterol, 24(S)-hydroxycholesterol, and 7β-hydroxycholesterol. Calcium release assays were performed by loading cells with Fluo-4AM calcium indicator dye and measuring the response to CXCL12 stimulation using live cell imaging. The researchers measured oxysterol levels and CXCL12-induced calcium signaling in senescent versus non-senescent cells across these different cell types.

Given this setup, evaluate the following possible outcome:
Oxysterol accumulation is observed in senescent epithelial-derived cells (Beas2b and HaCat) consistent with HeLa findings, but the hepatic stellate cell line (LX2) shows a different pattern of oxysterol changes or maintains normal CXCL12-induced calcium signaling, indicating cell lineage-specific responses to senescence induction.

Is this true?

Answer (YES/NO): NO